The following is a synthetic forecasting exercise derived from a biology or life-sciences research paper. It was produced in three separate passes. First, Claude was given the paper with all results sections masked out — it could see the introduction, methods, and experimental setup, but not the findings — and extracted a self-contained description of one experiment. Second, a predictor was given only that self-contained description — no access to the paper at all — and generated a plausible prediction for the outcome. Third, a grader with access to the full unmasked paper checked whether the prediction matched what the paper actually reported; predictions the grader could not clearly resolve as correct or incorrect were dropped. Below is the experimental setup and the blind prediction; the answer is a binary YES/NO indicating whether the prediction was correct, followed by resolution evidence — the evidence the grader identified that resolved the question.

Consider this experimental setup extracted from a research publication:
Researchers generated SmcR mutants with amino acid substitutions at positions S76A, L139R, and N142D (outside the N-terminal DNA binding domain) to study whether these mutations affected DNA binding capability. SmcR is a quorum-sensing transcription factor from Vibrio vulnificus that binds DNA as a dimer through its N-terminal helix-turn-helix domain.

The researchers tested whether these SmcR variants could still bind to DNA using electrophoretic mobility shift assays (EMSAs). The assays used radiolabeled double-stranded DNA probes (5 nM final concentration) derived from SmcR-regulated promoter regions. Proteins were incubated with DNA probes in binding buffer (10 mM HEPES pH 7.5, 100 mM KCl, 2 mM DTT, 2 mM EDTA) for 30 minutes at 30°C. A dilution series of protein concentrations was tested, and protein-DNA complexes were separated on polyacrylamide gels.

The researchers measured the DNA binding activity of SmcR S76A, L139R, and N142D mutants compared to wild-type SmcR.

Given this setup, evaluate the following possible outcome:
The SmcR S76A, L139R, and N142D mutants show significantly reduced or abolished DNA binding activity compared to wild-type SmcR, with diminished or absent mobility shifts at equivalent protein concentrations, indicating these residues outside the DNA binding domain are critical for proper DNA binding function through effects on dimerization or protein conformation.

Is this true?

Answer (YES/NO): NO